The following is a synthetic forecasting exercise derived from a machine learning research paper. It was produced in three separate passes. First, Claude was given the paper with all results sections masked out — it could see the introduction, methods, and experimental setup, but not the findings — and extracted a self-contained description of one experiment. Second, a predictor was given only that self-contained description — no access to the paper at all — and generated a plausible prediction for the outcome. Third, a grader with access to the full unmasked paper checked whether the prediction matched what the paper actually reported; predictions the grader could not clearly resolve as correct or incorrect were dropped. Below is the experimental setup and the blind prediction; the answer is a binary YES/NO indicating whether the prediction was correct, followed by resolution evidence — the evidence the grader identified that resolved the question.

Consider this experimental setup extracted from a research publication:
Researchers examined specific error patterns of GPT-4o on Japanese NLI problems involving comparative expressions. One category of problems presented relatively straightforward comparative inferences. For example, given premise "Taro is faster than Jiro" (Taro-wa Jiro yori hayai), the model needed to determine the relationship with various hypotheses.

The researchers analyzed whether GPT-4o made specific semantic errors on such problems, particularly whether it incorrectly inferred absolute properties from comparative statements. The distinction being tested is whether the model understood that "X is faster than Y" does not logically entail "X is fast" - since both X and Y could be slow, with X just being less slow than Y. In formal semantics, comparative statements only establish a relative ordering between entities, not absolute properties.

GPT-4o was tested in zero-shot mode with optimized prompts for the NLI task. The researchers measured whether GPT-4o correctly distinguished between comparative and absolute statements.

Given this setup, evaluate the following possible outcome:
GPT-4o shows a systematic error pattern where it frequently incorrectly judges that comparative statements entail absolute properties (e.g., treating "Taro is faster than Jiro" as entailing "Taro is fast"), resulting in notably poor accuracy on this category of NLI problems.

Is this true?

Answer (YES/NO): NO